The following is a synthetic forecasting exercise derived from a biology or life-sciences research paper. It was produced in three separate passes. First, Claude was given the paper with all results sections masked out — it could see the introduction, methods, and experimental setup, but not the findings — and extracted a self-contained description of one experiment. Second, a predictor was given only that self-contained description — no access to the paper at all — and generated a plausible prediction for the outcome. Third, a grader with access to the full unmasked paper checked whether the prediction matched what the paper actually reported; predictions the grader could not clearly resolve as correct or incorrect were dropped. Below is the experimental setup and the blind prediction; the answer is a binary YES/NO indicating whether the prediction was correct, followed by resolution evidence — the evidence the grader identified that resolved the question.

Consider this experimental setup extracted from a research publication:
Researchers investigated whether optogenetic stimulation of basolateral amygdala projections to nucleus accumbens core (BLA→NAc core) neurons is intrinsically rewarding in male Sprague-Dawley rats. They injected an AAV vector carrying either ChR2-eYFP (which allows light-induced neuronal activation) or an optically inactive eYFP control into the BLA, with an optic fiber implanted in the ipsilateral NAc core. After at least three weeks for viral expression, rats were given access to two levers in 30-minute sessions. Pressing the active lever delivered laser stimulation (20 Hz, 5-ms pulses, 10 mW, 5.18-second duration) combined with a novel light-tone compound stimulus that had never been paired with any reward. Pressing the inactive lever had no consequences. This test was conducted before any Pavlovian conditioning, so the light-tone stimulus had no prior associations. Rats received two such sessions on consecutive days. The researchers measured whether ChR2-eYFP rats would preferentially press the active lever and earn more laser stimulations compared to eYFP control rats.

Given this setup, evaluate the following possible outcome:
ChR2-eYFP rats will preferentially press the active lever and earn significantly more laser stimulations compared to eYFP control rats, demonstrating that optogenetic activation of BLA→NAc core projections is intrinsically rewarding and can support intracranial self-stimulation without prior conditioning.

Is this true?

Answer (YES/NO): NO